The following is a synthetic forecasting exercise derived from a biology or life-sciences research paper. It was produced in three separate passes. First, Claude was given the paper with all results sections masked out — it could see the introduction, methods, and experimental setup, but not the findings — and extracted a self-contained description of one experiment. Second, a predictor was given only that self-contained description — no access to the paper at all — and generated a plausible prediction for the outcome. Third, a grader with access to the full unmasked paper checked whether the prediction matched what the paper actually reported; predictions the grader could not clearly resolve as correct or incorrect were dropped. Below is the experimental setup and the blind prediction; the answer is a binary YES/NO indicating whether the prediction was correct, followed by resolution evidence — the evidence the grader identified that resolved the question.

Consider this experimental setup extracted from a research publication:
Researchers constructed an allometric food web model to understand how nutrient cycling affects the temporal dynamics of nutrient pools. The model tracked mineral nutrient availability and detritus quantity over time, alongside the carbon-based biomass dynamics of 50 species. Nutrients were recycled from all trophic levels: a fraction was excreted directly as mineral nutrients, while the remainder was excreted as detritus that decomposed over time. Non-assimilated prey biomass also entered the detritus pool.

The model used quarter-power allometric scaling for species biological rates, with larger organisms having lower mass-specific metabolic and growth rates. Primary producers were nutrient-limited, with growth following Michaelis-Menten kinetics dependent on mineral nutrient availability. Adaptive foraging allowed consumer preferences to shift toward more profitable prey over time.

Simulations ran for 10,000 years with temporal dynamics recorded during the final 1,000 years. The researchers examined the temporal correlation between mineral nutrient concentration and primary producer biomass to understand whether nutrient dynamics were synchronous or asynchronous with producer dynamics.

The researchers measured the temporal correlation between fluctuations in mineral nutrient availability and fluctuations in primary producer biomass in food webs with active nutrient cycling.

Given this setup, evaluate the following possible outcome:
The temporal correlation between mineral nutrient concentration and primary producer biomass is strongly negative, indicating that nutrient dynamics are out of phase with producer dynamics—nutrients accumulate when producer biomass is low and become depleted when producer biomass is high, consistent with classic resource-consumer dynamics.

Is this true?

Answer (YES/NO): NO